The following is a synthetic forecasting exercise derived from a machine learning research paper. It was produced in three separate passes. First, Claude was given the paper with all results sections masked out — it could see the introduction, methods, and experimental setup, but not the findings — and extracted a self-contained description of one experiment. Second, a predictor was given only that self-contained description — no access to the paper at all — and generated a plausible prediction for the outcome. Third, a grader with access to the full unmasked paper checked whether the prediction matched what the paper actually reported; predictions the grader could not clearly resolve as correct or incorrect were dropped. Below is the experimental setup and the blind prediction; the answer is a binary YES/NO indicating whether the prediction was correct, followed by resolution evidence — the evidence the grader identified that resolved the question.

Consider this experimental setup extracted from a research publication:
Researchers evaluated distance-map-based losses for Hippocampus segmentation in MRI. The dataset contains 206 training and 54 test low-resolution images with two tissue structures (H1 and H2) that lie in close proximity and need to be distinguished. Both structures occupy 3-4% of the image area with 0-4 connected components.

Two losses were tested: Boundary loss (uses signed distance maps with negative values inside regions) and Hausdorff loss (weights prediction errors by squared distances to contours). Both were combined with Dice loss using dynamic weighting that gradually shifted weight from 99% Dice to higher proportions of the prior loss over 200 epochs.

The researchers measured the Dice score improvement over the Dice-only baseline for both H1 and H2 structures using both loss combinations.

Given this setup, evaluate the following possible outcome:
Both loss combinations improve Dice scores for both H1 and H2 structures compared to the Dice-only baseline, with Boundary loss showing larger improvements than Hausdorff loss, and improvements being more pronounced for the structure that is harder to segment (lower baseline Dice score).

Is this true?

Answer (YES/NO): NO